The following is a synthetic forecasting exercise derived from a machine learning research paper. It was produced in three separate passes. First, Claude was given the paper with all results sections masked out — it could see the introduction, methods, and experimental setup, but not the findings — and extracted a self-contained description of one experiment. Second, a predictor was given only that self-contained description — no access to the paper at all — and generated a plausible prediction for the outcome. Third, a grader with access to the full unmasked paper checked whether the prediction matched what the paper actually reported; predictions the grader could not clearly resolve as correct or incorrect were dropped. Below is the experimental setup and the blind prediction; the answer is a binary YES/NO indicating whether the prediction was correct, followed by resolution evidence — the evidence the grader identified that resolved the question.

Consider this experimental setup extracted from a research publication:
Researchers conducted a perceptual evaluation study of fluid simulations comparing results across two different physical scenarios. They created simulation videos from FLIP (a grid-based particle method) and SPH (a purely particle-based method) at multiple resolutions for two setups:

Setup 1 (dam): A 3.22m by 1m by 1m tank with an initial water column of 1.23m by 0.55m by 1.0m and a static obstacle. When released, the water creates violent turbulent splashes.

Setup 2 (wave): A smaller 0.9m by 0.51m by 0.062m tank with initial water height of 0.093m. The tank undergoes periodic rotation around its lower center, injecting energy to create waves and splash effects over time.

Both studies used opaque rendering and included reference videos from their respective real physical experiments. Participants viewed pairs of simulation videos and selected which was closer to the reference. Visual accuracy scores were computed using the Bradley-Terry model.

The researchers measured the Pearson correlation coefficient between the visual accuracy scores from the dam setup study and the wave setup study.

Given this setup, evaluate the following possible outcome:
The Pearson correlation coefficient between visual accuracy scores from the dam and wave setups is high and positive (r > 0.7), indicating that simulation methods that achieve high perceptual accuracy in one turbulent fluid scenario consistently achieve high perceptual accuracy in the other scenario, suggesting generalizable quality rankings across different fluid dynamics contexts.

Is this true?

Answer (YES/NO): YES